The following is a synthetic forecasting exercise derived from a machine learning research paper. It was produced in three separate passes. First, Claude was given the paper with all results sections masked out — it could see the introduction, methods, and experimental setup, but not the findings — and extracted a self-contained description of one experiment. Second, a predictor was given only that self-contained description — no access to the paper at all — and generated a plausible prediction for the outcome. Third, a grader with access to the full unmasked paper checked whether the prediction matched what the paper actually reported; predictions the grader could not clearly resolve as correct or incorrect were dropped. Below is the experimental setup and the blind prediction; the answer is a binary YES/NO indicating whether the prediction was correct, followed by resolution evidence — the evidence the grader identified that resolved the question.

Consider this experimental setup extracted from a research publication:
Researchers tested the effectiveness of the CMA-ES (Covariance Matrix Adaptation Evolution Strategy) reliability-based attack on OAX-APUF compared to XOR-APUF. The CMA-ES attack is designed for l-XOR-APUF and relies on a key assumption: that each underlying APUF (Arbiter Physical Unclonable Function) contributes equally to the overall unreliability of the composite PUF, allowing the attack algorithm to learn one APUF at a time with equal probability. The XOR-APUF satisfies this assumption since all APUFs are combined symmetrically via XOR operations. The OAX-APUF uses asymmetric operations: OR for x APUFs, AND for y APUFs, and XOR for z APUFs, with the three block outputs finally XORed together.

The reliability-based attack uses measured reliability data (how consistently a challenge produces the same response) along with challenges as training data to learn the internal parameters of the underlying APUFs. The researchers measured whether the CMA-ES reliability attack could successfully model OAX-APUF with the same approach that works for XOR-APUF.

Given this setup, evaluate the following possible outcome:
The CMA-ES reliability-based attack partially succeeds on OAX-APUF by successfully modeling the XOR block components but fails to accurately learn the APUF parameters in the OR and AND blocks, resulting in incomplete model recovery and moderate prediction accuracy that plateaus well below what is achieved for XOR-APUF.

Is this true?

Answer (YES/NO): NO